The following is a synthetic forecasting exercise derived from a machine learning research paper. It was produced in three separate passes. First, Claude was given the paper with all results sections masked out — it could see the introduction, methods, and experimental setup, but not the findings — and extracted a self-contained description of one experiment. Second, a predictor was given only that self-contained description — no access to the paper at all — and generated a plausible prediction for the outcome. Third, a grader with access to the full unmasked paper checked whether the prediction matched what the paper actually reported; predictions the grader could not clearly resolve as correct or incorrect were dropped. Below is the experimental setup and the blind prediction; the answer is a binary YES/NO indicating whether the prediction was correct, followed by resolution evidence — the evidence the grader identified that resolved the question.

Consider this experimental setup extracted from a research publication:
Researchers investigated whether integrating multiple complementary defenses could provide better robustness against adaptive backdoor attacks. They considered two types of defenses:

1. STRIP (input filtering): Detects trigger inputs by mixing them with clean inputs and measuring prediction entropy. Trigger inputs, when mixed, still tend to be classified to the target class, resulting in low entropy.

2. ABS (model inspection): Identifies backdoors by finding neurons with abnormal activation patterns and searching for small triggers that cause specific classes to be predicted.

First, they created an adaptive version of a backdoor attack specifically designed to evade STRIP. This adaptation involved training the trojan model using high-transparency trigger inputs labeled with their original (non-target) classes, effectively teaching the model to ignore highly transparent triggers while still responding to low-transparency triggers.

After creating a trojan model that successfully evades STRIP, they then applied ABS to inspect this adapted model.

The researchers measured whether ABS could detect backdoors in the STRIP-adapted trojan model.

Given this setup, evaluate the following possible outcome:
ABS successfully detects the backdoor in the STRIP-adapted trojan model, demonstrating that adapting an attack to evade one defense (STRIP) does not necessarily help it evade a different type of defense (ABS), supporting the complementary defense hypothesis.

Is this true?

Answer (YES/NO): YES